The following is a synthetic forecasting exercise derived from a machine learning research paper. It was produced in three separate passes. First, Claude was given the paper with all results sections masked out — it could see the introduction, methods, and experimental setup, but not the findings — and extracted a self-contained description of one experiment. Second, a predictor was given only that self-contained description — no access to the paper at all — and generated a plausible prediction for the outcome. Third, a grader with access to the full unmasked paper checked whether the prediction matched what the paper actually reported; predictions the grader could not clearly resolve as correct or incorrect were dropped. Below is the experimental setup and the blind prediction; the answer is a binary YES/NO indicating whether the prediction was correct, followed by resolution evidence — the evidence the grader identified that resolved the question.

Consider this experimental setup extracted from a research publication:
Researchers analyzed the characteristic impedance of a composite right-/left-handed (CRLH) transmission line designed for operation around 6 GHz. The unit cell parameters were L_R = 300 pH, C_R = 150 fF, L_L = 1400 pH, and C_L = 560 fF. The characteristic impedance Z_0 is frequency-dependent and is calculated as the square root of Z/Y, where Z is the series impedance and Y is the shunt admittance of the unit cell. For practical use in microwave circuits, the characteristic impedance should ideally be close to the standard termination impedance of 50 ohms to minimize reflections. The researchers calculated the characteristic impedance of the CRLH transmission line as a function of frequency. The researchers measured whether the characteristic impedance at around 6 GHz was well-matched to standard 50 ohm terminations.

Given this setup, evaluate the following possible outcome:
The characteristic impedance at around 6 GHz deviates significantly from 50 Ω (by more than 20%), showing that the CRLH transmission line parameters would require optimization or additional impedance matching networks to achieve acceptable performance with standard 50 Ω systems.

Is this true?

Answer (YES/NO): NO